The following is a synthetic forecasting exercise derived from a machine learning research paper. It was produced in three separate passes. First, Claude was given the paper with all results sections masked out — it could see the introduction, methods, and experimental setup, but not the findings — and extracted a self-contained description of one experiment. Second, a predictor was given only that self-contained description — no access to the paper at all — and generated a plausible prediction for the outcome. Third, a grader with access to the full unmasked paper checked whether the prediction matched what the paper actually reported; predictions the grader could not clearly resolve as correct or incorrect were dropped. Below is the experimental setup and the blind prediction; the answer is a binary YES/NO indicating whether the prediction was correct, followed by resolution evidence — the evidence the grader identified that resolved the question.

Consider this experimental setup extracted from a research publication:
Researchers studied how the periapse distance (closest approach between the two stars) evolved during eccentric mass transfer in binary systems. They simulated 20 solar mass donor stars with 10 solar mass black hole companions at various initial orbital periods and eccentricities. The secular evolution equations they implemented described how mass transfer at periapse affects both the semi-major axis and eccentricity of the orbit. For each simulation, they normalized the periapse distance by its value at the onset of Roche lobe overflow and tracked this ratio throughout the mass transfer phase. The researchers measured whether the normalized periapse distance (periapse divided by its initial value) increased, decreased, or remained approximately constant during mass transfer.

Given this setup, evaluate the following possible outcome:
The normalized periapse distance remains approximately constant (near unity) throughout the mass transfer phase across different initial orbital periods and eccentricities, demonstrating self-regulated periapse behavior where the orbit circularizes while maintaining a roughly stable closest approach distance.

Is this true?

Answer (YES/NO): NO